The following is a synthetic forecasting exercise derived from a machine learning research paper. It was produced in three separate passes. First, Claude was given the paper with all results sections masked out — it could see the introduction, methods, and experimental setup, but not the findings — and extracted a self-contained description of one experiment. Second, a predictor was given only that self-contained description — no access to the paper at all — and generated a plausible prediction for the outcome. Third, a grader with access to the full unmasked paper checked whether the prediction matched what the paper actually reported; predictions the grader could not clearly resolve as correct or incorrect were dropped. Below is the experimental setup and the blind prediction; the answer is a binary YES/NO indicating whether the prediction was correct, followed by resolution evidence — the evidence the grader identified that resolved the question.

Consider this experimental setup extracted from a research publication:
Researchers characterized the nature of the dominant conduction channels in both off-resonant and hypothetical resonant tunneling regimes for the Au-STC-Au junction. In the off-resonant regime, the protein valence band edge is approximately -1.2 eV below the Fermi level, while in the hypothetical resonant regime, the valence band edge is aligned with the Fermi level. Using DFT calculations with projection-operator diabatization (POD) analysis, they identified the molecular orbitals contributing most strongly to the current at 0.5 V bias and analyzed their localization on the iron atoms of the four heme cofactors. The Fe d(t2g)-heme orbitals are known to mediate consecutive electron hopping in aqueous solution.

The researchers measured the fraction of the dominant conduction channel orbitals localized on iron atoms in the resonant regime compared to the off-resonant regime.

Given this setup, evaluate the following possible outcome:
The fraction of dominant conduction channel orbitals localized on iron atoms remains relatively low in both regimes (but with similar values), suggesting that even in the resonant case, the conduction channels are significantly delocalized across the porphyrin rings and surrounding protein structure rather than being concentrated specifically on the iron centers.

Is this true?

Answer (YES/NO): NO